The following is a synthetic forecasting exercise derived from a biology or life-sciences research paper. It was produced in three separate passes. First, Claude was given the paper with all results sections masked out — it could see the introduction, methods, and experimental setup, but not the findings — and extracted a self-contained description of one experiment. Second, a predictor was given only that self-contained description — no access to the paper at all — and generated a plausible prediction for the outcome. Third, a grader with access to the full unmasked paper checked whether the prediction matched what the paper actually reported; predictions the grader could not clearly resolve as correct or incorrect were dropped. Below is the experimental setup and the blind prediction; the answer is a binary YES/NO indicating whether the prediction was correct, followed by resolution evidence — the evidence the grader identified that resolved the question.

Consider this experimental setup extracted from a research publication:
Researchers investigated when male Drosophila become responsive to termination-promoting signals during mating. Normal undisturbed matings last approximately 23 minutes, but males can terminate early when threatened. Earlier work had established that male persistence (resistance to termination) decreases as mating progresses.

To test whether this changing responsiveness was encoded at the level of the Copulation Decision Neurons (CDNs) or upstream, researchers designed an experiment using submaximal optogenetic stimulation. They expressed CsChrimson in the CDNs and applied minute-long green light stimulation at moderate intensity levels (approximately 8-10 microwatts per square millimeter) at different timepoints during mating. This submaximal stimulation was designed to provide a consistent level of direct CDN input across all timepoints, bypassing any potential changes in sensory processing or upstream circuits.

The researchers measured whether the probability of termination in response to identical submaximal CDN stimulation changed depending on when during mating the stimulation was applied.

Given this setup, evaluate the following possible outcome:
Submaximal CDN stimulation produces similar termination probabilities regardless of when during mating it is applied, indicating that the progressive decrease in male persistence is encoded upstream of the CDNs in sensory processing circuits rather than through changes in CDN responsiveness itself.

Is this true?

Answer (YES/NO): NO